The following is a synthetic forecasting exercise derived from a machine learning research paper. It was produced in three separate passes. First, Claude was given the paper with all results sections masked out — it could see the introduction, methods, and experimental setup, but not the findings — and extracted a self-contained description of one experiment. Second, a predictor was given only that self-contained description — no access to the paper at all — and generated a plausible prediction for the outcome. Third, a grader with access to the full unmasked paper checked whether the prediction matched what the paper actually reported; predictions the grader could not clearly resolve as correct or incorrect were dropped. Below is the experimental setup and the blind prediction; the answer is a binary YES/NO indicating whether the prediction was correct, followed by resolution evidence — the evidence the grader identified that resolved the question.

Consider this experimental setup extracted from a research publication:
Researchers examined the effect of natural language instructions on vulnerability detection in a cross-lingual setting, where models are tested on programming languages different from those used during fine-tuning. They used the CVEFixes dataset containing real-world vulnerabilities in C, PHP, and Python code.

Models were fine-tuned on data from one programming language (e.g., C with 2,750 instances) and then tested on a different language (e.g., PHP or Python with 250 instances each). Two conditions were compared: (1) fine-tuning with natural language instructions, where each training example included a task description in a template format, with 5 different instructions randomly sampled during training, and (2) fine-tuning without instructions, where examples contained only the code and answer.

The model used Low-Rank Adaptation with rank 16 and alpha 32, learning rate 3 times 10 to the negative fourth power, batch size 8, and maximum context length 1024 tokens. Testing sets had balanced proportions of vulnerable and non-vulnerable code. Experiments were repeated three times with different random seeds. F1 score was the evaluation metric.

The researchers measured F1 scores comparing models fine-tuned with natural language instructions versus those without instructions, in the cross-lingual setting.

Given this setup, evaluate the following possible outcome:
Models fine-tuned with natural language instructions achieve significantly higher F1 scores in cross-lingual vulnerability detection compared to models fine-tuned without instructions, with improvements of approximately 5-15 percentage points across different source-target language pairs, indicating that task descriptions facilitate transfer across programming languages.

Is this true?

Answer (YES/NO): NO